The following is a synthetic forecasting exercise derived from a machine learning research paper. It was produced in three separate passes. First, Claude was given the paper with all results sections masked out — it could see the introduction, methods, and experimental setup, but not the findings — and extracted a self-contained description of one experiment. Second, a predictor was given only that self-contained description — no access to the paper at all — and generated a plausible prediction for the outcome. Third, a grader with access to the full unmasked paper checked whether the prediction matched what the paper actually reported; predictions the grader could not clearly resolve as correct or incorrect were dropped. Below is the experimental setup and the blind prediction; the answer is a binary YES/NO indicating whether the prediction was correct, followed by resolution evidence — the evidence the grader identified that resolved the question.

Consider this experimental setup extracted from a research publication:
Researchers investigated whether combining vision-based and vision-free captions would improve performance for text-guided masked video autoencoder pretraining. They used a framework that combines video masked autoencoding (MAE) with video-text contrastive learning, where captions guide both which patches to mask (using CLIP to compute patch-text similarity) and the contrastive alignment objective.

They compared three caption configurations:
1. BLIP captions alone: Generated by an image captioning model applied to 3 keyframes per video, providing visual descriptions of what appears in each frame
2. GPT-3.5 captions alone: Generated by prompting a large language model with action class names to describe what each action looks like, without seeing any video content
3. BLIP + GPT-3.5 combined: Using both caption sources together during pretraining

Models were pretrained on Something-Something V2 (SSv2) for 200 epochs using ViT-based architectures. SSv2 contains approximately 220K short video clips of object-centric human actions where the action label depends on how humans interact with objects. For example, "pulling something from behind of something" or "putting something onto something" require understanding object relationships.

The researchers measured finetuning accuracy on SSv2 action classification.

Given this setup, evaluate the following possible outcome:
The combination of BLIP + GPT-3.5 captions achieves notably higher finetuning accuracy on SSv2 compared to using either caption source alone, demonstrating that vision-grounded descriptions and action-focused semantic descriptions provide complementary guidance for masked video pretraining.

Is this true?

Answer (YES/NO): NO